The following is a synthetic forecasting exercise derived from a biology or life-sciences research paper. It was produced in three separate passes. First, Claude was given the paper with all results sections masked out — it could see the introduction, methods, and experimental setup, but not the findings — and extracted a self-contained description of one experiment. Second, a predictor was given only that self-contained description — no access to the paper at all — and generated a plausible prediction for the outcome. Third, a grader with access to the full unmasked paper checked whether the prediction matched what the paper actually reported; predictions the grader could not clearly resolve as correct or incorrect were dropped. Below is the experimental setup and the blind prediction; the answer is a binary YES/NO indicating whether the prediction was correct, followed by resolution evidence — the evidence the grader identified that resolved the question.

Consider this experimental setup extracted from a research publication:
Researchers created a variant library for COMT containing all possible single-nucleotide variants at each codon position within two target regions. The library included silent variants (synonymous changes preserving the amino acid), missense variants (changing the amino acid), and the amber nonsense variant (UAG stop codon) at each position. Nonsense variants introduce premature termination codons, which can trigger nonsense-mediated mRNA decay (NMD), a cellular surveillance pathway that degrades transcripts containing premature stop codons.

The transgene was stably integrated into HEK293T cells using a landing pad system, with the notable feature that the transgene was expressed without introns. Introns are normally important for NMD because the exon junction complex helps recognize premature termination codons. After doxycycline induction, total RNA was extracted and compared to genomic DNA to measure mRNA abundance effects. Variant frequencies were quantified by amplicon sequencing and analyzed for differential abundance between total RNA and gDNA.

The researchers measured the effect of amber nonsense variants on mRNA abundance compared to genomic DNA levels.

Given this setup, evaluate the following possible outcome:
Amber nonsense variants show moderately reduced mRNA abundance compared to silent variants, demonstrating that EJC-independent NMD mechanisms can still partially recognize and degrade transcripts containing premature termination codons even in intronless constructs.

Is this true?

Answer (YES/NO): YES